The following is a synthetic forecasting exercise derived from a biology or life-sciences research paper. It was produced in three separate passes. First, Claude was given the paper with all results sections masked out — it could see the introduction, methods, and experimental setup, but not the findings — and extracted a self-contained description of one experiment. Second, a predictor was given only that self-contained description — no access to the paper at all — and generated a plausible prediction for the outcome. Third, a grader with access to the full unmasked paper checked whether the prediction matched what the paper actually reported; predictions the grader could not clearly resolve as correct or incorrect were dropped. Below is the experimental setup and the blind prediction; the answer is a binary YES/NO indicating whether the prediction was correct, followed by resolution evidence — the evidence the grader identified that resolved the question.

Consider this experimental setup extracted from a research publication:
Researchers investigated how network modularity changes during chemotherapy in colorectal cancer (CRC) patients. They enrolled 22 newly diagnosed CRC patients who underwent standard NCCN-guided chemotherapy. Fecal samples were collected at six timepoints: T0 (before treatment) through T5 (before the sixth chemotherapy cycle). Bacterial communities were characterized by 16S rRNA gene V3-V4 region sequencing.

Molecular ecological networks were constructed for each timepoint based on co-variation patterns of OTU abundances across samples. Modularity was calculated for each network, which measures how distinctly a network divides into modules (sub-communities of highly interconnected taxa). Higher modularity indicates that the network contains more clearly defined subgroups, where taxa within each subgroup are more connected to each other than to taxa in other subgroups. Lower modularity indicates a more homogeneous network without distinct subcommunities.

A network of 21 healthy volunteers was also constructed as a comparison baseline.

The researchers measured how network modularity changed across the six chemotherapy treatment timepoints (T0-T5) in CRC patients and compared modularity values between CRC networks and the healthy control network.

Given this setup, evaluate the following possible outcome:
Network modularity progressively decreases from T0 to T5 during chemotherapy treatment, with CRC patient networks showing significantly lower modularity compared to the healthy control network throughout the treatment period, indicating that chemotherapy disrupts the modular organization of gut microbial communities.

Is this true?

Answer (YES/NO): NO